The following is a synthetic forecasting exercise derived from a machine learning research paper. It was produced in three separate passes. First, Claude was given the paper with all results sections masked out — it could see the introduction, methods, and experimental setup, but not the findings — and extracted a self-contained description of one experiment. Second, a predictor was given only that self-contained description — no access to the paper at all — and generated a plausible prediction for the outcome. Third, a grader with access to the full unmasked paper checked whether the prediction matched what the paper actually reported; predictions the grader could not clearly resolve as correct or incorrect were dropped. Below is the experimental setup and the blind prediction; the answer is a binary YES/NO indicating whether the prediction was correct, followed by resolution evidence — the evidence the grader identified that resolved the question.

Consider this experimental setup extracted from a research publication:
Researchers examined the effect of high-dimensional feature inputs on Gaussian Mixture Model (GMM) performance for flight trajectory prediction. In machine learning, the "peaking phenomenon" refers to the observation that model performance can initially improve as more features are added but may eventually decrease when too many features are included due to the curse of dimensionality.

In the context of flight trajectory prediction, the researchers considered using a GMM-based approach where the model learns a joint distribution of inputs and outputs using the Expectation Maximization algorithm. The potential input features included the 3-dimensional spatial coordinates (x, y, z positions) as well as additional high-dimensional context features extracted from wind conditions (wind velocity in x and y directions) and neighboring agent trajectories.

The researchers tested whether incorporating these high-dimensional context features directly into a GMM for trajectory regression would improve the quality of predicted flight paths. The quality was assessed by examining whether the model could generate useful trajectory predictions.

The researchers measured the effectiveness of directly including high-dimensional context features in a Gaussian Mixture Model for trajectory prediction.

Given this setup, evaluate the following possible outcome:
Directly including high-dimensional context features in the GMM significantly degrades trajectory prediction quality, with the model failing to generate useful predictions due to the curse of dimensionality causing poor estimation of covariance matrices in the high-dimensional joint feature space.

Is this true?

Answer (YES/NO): NO